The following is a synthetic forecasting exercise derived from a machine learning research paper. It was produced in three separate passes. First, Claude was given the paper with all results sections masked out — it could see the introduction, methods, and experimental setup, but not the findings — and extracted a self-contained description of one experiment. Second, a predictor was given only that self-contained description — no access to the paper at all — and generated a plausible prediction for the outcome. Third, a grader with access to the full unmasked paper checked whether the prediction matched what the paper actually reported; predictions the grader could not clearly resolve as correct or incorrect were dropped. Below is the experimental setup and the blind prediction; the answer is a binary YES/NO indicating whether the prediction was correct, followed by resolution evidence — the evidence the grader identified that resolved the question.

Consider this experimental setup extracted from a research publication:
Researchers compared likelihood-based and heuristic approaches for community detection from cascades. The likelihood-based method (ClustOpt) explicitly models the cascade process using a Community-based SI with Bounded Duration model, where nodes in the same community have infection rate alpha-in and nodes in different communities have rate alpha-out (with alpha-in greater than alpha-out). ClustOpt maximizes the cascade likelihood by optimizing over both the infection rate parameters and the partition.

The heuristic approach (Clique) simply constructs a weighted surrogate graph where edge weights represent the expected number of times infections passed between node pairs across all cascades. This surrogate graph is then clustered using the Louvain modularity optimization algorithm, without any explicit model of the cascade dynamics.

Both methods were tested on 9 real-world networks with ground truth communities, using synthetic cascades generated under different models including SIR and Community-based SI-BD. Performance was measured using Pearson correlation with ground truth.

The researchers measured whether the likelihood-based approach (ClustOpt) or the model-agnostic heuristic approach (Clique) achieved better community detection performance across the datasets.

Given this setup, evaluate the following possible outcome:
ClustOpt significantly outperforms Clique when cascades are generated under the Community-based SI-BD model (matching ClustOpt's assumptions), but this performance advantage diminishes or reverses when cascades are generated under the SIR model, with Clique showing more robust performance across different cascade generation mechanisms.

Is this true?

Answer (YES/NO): NO